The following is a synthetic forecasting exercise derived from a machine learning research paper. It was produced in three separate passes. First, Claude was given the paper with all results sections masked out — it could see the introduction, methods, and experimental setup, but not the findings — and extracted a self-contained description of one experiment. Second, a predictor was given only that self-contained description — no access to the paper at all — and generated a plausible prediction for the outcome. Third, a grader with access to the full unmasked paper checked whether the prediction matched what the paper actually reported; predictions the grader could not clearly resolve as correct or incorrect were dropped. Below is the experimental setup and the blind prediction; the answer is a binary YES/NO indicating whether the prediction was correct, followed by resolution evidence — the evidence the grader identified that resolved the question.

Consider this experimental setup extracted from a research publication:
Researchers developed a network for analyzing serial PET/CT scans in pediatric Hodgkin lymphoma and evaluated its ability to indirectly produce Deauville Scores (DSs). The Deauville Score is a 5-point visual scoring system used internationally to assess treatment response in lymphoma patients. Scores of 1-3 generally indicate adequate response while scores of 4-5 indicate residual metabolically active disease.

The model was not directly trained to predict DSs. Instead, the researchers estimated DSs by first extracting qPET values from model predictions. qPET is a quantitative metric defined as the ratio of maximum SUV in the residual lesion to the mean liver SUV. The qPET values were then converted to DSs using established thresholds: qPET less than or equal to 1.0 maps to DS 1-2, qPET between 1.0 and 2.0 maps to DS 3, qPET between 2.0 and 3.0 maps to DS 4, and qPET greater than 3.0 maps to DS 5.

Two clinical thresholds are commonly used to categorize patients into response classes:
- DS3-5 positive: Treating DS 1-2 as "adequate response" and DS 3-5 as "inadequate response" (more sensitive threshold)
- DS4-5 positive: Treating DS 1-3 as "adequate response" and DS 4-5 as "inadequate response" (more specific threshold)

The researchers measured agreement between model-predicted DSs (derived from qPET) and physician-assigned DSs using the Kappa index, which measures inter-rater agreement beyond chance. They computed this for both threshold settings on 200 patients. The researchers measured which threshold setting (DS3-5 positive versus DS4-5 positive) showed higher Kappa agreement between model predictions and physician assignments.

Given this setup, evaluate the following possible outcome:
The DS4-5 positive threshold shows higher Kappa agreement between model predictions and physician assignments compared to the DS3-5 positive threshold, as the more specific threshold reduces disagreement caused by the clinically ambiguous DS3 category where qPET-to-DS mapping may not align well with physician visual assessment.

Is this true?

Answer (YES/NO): NO